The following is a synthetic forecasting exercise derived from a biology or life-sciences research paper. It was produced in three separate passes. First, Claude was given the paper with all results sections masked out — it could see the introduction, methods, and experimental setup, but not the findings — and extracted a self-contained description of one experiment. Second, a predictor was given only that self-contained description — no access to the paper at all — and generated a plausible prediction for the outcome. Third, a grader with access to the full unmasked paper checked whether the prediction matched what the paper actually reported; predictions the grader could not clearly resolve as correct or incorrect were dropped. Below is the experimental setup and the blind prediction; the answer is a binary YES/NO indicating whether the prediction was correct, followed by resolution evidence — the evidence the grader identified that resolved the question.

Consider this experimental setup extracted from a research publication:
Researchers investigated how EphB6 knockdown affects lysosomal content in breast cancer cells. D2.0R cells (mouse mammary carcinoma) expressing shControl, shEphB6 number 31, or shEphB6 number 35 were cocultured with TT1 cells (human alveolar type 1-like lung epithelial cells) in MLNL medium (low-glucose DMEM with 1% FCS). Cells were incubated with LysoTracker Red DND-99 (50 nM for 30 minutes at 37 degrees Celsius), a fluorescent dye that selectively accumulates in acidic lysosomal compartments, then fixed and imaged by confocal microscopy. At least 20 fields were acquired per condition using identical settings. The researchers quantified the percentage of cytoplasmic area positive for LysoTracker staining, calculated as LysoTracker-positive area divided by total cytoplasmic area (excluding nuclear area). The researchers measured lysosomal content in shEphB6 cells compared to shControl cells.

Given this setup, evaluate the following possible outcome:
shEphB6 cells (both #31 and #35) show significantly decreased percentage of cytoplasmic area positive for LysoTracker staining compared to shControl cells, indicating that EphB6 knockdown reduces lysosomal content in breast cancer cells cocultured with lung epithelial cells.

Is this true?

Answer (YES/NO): YES